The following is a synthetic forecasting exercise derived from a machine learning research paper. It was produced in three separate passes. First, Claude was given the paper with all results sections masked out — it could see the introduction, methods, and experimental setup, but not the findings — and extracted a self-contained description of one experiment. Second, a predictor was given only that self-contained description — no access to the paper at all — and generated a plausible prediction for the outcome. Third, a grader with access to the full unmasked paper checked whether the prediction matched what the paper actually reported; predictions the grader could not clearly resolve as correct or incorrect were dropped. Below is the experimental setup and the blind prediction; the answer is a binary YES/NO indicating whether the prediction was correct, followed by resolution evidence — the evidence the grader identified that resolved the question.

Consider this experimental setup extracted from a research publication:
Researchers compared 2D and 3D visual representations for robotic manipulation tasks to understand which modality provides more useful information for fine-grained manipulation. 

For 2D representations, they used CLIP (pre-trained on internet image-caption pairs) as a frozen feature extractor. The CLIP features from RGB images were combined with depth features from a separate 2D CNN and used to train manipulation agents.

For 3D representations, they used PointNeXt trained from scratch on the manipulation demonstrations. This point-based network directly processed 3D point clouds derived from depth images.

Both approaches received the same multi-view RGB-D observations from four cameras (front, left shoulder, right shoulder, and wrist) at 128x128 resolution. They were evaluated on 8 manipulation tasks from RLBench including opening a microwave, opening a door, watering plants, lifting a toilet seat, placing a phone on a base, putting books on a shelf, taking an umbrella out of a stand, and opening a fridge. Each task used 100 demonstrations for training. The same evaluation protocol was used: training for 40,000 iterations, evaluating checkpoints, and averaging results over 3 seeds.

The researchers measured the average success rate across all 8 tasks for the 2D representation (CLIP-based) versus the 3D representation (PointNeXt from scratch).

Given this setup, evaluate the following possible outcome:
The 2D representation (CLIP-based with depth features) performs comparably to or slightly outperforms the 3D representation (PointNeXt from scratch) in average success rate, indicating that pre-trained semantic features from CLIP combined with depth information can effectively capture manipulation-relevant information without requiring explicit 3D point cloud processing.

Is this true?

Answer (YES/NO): NO